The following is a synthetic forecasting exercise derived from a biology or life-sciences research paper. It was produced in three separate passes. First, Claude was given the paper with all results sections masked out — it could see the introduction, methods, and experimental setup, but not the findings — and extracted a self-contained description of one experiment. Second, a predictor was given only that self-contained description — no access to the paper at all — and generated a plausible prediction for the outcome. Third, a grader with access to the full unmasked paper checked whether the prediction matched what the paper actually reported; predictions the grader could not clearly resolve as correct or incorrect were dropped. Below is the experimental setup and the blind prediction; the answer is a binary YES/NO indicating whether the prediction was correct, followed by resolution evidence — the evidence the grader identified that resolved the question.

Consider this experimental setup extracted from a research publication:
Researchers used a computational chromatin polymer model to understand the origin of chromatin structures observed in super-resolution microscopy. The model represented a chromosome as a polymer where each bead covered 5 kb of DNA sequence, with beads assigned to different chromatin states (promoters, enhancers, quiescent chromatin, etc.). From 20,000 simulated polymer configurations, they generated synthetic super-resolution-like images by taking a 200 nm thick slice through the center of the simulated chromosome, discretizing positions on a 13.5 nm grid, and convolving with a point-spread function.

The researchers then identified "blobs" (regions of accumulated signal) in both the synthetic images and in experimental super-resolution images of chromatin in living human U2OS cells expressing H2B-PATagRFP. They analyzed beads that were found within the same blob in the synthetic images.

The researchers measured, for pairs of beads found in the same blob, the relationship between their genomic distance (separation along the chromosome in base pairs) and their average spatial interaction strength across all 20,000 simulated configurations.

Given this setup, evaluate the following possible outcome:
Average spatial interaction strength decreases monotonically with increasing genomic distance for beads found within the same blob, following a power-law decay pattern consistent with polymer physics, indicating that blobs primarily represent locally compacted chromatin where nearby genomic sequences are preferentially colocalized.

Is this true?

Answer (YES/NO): NO